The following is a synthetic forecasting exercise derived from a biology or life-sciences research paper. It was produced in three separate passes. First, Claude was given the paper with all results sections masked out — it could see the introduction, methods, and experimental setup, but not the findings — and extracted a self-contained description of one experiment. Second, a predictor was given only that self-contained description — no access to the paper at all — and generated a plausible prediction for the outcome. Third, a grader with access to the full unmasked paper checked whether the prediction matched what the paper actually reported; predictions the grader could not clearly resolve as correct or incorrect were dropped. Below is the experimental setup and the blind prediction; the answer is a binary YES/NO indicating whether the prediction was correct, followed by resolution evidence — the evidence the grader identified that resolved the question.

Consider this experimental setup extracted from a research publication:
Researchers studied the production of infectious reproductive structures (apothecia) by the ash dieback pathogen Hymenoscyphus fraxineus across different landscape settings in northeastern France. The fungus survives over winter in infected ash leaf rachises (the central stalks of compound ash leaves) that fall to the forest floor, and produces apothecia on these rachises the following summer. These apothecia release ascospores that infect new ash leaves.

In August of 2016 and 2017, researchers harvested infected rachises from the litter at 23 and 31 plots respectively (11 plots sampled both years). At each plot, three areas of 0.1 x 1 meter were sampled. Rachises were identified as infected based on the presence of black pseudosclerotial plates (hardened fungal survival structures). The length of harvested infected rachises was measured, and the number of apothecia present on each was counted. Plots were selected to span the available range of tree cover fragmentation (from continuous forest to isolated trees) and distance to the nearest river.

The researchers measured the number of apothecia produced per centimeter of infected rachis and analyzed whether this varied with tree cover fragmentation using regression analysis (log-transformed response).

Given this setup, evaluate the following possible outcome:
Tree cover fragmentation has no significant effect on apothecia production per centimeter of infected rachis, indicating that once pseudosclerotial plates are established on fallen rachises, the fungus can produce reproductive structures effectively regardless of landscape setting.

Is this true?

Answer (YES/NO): YES